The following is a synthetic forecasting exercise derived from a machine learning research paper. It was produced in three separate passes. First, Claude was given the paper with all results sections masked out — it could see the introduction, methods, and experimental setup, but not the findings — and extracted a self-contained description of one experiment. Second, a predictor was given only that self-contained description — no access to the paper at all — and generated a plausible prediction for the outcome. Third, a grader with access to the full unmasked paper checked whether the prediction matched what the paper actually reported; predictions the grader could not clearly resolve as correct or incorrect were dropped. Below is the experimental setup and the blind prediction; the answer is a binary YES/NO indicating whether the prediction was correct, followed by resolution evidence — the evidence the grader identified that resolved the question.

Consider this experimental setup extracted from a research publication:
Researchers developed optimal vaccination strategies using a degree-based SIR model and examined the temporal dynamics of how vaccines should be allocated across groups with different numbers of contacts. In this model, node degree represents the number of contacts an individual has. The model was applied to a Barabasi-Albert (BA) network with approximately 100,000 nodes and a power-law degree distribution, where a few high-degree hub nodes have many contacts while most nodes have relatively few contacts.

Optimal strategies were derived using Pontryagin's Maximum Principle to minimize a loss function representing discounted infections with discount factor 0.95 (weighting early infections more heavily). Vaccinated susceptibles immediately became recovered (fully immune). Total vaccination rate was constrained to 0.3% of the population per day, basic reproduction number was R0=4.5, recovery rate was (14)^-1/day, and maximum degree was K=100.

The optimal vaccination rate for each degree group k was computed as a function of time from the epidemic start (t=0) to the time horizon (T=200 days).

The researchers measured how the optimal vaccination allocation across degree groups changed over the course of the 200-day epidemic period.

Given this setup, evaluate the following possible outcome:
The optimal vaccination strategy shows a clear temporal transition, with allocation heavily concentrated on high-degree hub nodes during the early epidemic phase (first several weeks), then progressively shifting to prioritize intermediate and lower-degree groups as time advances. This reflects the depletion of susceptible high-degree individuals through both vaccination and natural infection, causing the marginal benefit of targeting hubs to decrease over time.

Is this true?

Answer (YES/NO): YES